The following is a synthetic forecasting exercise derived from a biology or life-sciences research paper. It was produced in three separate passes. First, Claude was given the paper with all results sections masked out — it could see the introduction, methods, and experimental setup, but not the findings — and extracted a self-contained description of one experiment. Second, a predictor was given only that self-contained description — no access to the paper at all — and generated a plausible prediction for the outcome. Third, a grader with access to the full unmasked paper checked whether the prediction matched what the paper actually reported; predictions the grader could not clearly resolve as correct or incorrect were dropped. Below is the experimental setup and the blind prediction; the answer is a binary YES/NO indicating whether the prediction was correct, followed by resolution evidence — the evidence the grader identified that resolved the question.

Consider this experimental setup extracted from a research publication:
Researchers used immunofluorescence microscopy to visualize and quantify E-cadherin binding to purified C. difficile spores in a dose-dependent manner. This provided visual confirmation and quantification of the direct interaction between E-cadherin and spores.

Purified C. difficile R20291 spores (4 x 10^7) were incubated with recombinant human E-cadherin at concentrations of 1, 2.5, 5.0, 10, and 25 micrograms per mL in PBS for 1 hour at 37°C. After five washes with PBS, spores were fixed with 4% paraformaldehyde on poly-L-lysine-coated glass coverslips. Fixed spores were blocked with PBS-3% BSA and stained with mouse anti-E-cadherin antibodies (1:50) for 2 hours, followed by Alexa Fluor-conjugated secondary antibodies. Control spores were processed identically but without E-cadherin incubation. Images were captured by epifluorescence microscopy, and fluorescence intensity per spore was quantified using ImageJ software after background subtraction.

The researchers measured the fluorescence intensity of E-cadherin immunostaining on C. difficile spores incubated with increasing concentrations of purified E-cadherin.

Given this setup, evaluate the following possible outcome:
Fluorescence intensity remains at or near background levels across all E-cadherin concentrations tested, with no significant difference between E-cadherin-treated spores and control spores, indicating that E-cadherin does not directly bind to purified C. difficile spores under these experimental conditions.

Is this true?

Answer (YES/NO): NO